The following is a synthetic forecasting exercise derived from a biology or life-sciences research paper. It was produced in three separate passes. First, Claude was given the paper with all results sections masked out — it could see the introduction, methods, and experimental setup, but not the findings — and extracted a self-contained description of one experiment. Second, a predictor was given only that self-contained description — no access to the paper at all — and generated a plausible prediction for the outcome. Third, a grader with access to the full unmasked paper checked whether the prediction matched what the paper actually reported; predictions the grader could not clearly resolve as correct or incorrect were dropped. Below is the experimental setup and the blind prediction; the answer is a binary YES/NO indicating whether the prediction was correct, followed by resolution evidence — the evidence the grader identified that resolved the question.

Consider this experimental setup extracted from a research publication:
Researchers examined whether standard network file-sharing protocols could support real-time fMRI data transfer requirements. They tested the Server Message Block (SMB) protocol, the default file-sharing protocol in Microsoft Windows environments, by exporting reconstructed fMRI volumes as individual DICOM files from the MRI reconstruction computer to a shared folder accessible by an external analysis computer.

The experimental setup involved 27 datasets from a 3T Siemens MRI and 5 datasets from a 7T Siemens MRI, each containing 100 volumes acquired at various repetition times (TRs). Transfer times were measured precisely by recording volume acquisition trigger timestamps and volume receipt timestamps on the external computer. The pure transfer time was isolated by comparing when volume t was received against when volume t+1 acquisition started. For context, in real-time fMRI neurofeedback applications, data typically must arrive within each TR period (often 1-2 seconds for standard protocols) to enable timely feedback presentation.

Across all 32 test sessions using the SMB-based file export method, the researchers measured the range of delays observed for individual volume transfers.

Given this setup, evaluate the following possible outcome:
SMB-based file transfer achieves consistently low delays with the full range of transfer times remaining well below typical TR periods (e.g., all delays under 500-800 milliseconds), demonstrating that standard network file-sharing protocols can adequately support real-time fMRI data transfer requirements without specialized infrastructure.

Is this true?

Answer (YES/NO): NO